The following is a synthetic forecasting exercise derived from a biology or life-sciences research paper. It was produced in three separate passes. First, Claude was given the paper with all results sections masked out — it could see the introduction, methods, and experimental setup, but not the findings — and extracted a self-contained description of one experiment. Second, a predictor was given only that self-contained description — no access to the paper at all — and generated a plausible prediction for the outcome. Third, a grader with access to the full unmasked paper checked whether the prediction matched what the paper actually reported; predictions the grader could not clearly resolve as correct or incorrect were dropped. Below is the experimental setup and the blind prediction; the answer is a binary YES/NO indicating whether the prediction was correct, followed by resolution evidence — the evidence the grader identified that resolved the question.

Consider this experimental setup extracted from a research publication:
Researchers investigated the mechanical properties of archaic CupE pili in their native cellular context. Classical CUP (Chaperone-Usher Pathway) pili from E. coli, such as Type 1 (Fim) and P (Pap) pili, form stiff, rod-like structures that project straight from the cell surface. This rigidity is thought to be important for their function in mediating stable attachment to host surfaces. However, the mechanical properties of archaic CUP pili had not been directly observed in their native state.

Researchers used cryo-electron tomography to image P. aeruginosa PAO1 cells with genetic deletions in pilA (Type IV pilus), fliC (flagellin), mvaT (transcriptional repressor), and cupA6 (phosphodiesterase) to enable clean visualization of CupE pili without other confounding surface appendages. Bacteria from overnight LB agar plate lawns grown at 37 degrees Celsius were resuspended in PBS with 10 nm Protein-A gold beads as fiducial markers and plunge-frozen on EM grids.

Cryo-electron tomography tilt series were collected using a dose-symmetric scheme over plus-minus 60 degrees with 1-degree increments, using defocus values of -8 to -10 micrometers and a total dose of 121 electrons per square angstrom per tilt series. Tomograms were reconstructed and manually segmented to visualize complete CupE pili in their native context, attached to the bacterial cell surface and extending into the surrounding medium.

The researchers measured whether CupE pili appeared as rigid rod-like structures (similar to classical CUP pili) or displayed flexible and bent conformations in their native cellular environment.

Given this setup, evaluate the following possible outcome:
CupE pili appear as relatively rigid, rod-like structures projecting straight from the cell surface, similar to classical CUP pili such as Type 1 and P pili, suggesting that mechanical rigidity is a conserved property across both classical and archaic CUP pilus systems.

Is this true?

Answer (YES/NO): NO